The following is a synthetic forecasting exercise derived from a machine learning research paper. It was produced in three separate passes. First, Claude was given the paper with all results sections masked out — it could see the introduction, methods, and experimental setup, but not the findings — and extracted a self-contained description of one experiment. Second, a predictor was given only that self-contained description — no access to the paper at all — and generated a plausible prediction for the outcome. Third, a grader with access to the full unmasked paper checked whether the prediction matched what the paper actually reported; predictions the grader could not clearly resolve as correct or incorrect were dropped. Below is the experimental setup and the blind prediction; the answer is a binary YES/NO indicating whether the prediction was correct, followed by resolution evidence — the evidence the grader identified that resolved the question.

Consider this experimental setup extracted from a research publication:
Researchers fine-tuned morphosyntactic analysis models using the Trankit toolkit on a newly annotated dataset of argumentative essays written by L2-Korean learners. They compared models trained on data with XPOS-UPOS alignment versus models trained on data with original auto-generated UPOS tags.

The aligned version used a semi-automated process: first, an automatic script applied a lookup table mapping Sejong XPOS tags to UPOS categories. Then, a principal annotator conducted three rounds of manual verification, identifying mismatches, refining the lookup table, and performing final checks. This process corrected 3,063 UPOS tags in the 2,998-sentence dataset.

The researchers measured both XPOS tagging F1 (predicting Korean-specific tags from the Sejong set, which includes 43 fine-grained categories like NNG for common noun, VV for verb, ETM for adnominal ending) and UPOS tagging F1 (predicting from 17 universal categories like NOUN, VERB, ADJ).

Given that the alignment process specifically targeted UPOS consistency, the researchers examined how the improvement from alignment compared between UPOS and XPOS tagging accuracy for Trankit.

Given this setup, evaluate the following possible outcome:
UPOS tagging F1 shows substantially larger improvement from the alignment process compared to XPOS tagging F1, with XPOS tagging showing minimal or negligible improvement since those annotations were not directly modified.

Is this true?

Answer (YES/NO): NO